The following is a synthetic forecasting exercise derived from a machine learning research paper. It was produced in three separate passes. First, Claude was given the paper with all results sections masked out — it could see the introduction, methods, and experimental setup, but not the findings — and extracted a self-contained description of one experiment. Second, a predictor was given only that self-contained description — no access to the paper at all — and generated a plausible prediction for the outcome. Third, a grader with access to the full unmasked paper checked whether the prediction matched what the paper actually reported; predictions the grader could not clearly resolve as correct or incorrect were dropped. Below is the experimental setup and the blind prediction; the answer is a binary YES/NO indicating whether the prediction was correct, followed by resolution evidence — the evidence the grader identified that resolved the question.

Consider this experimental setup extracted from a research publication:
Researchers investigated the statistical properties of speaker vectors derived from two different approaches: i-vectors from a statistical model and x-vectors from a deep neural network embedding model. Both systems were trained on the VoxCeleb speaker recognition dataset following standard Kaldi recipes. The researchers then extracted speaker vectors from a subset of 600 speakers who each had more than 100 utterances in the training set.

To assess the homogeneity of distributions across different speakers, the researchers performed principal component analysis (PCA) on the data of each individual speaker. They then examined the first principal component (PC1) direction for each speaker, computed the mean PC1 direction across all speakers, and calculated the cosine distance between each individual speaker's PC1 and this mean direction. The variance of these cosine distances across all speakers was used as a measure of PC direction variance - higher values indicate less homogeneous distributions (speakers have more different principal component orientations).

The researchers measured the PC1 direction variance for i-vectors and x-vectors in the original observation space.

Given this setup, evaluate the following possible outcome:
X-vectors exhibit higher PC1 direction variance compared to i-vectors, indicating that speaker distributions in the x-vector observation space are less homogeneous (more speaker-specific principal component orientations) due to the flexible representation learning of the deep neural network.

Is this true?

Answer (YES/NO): YES